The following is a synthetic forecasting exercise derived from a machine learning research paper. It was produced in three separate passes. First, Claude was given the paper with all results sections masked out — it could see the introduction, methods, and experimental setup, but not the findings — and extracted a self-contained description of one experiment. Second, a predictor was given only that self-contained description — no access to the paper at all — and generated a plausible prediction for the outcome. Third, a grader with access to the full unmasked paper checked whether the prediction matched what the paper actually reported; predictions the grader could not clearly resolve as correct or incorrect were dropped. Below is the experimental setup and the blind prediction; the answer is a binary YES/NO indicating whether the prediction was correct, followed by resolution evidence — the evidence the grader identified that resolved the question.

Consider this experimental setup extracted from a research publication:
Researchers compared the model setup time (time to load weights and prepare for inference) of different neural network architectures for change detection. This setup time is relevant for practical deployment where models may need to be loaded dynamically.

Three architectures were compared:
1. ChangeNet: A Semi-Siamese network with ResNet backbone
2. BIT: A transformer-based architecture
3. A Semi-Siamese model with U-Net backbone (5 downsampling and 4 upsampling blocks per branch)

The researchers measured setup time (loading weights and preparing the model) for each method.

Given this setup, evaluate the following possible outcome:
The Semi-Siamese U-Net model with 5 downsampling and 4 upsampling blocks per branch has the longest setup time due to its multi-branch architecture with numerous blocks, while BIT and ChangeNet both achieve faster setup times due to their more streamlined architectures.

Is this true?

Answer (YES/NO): NO